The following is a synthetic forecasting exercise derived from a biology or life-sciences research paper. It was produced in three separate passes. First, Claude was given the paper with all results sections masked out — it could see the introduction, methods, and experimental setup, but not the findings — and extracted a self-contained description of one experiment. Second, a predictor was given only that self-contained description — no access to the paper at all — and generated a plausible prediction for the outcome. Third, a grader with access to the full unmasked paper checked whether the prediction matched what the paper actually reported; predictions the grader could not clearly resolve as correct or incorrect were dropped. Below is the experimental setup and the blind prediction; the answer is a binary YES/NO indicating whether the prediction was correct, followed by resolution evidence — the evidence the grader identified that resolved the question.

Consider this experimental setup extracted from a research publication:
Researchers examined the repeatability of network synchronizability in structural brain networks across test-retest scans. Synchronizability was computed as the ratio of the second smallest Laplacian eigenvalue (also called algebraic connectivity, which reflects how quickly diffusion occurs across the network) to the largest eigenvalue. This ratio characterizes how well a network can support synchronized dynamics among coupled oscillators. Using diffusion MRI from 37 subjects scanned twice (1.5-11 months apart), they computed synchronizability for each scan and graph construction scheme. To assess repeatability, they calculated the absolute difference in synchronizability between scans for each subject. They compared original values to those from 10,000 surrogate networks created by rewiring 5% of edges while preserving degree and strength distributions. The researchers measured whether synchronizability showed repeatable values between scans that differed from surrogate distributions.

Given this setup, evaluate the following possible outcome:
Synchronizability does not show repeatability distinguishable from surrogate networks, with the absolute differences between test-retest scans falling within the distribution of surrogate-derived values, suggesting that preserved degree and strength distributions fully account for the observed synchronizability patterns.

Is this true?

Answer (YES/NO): NO